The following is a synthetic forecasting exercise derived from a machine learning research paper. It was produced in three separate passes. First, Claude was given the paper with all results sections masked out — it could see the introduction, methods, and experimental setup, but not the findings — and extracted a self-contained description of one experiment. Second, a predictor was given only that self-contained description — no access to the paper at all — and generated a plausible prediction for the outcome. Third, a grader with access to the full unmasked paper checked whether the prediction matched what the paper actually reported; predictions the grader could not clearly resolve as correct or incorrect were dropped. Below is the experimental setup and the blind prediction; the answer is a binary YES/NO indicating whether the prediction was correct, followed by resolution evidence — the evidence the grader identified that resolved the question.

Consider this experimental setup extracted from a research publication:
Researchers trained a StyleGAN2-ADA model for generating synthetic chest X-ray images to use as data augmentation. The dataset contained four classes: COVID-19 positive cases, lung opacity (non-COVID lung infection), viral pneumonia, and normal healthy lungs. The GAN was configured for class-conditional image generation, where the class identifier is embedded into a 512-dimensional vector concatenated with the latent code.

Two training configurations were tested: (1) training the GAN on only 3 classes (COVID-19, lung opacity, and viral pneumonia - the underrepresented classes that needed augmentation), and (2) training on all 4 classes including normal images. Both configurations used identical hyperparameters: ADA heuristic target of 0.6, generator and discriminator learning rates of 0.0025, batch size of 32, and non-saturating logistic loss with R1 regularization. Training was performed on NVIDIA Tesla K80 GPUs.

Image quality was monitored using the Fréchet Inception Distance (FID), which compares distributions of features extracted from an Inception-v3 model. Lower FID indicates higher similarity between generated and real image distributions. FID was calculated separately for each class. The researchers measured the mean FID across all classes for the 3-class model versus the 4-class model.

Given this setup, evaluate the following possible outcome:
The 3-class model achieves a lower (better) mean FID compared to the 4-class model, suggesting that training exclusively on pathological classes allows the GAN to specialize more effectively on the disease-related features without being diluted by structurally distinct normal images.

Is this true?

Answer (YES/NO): YES